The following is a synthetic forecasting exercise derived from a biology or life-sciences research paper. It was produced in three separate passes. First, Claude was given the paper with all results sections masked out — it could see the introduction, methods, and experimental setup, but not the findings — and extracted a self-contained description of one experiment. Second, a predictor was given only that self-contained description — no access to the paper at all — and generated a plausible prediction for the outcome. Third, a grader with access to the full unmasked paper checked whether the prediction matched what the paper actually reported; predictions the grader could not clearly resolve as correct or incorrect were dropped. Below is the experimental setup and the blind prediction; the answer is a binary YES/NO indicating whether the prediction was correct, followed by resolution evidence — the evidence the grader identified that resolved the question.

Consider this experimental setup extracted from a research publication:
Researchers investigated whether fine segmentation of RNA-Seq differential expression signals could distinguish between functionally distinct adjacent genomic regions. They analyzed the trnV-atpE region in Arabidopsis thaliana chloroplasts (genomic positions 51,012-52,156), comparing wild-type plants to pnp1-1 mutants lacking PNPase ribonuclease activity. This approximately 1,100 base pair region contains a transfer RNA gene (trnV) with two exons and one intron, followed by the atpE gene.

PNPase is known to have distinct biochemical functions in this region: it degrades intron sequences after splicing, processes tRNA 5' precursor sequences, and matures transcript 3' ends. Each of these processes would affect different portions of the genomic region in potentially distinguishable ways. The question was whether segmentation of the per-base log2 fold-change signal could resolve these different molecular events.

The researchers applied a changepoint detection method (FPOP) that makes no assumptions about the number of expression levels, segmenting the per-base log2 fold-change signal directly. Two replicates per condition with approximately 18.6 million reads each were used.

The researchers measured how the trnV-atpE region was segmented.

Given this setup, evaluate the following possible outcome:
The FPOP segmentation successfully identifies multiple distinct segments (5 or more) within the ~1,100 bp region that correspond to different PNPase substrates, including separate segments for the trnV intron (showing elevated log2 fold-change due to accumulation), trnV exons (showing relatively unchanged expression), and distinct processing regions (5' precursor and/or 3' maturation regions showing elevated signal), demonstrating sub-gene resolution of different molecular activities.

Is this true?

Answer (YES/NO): NO